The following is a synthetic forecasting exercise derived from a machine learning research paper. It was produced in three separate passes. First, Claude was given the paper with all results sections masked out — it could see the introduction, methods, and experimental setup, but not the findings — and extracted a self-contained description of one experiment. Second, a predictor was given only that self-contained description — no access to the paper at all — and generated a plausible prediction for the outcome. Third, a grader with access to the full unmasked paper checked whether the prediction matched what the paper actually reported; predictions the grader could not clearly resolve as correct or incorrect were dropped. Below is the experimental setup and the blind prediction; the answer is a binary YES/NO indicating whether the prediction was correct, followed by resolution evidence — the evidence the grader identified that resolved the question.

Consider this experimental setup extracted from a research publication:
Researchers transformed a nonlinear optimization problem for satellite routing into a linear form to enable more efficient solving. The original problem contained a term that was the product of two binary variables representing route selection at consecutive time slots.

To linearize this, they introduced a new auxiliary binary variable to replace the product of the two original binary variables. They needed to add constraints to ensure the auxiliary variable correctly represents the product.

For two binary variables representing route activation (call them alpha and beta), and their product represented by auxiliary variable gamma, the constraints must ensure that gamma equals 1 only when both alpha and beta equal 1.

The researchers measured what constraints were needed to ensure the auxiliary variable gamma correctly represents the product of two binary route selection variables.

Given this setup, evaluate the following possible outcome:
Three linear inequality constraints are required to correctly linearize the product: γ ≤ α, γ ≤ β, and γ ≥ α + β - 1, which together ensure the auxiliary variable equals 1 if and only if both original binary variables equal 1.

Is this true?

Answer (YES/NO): YES